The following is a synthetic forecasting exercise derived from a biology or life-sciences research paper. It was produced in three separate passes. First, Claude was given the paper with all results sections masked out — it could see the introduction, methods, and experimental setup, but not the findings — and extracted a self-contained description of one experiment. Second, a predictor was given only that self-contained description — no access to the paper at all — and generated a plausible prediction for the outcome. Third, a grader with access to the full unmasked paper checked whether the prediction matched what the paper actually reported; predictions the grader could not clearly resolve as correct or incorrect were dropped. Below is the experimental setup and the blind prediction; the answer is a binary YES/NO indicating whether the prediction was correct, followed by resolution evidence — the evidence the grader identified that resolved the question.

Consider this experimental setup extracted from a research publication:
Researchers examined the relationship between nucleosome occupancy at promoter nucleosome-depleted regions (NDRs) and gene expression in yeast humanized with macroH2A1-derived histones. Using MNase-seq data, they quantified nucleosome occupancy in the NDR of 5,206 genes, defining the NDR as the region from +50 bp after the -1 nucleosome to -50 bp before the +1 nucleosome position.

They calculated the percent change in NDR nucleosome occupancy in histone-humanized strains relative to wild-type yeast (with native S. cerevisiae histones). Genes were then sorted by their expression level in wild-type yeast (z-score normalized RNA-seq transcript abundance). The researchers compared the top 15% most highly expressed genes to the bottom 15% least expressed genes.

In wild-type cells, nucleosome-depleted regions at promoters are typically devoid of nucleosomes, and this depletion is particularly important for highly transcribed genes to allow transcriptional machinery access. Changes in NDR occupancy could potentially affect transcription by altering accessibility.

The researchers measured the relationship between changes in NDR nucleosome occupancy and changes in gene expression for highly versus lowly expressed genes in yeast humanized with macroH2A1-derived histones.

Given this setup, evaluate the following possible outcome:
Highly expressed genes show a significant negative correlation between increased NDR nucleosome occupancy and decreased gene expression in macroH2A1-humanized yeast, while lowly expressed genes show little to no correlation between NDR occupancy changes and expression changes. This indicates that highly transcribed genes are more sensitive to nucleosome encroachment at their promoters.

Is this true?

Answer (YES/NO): YES